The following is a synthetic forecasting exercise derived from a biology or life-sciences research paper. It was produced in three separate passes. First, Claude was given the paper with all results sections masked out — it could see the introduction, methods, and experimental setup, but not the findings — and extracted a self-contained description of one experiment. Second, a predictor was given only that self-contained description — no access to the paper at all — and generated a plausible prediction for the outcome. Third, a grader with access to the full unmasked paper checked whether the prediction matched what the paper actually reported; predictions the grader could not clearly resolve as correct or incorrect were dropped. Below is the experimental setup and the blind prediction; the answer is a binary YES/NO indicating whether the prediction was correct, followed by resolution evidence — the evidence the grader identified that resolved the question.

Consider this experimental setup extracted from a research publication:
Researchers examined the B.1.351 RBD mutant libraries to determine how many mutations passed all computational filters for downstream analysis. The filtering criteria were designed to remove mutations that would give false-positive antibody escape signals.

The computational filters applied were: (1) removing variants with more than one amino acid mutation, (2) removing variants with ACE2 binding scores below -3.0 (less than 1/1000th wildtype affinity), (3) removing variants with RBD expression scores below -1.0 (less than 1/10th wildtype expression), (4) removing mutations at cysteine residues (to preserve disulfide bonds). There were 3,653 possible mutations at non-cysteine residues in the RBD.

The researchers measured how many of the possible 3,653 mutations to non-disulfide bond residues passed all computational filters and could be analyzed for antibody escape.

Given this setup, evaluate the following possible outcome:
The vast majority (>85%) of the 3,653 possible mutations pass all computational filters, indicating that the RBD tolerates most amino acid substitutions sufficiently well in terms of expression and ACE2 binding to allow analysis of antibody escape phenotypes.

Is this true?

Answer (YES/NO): NO